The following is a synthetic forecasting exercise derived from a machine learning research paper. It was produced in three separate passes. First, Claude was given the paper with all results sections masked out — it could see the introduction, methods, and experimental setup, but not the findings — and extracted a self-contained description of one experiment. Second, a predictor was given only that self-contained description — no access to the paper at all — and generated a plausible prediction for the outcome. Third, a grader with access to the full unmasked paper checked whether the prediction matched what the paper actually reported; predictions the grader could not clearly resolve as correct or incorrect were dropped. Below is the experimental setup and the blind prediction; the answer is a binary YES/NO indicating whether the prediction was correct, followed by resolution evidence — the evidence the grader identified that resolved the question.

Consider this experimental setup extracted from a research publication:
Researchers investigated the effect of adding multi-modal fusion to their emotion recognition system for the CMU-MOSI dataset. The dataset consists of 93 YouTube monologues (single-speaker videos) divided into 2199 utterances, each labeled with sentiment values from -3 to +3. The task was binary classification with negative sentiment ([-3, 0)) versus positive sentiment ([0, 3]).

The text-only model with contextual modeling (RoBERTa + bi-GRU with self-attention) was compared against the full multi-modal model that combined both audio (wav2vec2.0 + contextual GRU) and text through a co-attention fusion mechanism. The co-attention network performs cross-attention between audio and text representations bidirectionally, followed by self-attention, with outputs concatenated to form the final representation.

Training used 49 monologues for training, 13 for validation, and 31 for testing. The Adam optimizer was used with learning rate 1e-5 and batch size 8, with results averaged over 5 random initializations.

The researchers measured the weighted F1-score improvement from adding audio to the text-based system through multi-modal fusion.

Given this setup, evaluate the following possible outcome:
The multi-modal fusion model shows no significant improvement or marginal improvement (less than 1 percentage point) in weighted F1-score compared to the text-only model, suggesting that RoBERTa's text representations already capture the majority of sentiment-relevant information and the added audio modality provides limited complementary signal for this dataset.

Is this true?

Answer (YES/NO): YES